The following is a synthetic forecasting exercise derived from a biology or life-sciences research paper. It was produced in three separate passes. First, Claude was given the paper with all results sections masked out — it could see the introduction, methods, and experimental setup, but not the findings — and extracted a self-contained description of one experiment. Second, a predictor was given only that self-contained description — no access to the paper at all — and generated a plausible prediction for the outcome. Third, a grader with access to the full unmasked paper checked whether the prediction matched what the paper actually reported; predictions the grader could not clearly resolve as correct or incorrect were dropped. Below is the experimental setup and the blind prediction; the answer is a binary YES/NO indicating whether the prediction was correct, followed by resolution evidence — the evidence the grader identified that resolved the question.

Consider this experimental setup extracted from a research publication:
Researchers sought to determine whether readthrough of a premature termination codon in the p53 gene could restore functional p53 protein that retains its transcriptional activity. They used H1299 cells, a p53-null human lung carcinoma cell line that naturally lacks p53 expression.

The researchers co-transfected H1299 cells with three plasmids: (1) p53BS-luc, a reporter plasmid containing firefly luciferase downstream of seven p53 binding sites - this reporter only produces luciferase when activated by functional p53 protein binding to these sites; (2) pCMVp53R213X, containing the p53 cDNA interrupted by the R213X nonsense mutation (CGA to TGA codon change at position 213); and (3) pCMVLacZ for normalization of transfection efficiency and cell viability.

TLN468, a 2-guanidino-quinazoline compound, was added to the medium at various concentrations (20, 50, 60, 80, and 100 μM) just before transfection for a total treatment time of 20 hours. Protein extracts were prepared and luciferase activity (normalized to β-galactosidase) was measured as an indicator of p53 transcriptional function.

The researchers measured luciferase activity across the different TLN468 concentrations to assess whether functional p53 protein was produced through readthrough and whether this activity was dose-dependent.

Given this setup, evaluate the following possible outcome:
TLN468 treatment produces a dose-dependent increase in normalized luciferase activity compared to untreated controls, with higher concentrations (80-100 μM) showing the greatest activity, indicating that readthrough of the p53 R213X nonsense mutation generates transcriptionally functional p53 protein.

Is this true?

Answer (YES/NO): YES